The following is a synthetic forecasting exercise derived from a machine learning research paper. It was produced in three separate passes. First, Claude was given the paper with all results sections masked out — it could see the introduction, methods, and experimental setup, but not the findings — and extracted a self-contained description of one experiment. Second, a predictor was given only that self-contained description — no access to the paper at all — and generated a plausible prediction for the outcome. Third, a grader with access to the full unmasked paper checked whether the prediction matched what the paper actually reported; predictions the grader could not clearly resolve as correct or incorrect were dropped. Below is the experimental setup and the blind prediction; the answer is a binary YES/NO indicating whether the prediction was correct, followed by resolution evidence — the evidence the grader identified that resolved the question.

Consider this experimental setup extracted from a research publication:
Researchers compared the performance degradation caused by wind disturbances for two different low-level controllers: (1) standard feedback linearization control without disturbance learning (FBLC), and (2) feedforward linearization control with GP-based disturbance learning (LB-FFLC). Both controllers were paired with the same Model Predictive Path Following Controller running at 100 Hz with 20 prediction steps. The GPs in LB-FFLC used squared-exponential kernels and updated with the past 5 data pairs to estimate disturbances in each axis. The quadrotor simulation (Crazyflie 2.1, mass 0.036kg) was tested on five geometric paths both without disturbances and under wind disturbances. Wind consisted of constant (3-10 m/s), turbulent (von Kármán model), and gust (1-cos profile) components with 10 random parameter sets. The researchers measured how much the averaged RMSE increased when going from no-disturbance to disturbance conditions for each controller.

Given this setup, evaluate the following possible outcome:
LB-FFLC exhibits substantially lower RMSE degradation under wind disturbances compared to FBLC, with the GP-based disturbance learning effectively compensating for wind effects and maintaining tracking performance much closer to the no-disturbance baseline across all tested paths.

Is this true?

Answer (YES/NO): NO